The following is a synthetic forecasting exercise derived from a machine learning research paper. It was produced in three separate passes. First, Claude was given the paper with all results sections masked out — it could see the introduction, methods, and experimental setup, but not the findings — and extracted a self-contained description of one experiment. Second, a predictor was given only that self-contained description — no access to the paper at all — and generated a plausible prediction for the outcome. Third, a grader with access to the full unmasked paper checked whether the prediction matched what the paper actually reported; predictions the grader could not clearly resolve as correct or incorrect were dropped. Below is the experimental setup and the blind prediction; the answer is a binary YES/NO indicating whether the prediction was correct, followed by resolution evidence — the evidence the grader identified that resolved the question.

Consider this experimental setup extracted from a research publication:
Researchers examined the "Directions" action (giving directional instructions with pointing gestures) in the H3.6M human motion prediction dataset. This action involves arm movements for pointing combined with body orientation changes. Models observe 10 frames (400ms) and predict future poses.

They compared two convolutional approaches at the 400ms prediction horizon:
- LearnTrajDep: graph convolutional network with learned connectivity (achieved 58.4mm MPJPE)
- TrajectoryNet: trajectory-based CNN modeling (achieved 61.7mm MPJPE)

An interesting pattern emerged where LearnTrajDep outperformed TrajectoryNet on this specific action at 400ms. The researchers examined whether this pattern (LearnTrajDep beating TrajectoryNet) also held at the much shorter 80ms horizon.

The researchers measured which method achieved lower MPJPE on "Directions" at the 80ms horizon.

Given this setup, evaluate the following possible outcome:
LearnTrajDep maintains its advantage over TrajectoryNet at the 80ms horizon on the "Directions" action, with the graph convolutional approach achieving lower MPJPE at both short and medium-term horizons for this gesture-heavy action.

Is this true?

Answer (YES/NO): NO